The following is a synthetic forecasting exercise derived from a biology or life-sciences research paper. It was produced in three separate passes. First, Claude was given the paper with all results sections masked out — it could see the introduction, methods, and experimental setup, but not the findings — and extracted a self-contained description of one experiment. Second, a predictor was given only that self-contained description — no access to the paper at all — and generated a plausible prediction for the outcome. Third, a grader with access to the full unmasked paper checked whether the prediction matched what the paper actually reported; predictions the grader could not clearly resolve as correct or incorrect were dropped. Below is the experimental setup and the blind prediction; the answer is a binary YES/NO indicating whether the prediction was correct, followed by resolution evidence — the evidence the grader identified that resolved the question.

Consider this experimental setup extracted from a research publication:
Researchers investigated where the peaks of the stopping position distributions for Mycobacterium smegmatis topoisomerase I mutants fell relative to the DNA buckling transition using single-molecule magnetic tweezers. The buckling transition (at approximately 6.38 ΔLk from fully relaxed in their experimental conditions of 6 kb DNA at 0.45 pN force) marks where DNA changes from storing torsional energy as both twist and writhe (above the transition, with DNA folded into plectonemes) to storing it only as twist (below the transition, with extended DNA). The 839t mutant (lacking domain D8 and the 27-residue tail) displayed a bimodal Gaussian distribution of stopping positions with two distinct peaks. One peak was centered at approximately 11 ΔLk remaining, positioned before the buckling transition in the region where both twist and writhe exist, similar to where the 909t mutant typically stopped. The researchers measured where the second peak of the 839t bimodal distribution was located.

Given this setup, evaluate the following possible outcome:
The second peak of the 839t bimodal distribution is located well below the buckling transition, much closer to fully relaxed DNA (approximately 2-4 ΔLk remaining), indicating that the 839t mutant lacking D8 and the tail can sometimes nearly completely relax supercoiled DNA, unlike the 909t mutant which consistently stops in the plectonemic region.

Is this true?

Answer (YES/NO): YES